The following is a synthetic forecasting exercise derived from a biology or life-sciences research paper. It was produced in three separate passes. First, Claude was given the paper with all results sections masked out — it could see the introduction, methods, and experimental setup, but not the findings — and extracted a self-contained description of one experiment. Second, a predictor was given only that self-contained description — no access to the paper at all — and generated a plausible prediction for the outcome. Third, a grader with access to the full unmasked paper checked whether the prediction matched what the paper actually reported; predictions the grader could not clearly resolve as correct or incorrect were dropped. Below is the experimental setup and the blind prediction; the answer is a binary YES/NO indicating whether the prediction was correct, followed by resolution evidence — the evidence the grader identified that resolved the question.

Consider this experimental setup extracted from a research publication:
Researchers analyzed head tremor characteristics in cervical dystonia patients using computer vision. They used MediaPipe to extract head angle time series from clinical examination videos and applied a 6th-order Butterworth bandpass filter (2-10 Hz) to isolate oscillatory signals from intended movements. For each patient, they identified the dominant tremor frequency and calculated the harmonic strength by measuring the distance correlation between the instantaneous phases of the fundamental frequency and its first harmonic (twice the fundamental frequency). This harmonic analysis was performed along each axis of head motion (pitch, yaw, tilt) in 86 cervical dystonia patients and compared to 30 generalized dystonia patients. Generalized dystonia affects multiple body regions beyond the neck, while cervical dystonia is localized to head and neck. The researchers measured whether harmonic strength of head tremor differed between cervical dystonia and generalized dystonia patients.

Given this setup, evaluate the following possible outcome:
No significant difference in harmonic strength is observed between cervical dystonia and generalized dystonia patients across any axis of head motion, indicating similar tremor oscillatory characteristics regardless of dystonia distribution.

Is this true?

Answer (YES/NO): NO